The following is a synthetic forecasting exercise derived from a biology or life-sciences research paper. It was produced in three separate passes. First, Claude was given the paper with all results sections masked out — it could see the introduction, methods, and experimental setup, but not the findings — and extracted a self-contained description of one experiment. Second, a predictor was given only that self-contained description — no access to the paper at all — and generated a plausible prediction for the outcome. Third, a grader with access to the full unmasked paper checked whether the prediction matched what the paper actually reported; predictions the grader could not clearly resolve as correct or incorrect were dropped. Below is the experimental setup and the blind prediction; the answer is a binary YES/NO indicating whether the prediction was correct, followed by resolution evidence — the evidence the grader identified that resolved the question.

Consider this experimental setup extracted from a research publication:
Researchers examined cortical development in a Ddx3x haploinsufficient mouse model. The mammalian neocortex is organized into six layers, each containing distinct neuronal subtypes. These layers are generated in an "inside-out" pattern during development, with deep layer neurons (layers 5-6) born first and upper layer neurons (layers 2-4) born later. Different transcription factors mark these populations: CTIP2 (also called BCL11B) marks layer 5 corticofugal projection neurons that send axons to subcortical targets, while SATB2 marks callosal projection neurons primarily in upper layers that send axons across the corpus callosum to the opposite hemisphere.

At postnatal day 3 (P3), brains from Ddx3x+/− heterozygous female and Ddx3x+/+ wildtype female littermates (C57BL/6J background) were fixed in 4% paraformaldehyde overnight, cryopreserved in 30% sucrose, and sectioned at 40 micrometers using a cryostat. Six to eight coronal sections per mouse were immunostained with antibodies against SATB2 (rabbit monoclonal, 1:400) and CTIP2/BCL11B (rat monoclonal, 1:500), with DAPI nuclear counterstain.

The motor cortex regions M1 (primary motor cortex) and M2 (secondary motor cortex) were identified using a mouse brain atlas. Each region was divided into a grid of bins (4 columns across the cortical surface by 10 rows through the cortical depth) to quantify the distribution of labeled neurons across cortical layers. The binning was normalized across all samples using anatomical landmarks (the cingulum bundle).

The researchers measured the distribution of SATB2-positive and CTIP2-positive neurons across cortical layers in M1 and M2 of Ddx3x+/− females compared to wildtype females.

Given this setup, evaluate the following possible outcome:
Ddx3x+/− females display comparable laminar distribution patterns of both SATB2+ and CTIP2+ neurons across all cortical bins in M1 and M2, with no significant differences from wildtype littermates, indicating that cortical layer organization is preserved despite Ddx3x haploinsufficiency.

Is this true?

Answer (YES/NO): NO